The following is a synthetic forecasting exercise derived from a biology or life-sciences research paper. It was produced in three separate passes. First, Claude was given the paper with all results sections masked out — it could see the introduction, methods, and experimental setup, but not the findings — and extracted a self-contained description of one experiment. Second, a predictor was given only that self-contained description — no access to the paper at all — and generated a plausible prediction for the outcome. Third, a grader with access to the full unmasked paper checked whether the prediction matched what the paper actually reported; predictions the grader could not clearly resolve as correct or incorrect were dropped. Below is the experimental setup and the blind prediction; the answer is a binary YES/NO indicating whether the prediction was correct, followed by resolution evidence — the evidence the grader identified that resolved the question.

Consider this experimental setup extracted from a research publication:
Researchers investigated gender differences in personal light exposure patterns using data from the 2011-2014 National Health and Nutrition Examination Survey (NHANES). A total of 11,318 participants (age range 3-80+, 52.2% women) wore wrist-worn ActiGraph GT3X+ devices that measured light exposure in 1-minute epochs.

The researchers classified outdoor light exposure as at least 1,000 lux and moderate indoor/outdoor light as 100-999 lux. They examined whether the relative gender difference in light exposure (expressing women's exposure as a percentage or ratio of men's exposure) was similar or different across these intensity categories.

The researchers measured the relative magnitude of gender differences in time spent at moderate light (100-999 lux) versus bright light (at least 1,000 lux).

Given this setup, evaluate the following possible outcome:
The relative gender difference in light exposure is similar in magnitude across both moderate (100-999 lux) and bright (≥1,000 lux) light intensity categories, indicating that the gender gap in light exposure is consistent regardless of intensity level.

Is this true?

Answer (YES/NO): NO